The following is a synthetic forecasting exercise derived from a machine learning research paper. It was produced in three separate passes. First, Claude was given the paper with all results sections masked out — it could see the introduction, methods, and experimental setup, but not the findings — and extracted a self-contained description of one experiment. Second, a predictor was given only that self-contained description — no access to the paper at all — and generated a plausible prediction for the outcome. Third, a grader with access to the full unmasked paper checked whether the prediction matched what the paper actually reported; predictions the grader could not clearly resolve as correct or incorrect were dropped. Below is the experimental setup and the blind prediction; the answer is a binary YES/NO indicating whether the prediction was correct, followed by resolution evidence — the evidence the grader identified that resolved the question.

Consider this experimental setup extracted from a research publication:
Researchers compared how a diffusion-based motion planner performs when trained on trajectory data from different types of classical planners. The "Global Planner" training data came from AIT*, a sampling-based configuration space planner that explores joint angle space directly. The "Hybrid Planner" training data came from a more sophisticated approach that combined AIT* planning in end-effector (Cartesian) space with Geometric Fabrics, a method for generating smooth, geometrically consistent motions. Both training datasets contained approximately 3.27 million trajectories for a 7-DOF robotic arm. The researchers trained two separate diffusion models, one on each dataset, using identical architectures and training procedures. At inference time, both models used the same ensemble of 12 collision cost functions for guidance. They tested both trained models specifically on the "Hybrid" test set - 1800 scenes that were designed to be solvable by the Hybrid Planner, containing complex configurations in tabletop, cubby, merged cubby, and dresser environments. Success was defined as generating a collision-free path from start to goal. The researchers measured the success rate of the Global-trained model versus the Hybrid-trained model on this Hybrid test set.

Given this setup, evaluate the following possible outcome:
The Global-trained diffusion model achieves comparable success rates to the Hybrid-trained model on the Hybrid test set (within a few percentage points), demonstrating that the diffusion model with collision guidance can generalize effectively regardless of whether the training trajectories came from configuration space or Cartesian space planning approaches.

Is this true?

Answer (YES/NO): YES